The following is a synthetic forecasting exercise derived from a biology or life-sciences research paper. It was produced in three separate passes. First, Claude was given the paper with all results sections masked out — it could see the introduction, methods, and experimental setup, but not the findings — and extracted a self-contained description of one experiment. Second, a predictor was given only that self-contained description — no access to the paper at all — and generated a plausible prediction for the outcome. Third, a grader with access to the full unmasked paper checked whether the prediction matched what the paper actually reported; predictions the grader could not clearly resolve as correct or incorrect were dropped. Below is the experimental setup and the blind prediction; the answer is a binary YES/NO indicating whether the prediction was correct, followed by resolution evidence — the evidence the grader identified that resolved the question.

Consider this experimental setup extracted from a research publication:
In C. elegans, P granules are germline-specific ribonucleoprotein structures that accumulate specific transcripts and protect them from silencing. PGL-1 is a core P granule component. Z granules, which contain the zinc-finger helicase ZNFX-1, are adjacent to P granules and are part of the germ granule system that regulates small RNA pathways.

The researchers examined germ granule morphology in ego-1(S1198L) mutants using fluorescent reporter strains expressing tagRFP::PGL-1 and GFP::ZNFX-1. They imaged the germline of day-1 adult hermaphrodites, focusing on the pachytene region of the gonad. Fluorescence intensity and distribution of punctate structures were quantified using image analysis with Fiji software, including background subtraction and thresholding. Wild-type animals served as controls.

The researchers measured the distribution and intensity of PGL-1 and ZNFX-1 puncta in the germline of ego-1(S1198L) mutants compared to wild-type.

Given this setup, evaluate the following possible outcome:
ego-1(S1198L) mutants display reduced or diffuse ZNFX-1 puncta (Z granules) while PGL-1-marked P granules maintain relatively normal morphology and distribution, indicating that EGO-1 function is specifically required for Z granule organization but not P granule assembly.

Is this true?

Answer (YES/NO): NO